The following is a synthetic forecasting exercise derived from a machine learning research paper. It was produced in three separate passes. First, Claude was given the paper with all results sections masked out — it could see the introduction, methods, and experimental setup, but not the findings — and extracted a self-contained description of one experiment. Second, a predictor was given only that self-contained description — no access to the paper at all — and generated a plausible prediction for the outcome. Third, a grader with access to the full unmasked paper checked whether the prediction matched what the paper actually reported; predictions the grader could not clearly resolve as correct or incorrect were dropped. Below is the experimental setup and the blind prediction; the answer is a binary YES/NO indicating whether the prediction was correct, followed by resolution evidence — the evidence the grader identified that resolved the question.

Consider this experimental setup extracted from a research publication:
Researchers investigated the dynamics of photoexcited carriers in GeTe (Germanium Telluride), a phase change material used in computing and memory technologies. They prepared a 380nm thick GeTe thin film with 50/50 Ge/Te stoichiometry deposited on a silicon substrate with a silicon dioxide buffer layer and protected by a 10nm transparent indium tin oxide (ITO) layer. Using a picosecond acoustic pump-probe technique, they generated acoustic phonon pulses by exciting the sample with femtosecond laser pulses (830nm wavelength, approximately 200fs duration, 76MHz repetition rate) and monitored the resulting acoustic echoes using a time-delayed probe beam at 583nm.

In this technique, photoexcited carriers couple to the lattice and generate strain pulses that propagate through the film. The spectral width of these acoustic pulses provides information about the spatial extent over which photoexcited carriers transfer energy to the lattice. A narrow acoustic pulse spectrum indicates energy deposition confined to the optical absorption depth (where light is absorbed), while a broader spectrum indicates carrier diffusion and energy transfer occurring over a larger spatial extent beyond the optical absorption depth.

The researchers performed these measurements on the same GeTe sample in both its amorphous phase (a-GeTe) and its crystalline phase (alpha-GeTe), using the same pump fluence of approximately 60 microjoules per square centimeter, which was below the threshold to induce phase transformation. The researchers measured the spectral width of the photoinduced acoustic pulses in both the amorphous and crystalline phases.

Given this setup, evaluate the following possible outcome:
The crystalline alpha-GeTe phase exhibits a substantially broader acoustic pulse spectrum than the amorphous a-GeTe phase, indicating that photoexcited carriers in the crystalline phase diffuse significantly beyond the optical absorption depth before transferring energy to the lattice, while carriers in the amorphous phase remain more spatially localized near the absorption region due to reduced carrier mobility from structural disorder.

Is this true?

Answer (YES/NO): YES